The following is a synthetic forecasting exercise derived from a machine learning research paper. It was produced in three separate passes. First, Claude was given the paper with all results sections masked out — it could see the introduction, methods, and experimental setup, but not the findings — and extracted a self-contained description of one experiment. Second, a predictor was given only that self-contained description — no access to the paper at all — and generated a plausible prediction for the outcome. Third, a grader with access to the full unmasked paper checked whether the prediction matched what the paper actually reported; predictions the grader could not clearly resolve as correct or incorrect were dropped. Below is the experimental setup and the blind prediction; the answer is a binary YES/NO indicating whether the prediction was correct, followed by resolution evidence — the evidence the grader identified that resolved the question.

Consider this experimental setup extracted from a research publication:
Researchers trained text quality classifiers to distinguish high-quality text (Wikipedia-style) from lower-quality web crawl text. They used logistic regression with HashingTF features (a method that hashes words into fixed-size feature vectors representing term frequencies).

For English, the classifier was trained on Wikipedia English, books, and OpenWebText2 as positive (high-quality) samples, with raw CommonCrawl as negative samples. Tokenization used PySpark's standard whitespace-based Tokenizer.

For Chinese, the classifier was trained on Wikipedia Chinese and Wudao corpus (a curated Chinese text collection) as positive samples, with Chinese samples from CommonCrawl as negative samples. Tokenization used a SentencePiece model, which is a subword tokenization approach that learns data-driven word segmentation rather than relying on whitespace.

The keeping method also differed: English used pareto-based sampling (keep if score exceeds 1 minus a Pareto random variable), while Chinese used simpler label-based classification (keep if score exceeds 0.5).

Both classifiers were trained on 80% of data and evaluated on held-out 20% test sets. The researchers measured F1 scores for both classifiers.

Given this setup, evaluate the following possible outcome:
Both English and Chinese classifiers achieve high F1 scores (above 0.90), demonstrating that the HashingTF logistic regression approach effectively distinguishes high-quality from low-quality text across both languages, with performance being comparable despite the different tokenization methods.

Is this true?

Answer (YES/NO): YES